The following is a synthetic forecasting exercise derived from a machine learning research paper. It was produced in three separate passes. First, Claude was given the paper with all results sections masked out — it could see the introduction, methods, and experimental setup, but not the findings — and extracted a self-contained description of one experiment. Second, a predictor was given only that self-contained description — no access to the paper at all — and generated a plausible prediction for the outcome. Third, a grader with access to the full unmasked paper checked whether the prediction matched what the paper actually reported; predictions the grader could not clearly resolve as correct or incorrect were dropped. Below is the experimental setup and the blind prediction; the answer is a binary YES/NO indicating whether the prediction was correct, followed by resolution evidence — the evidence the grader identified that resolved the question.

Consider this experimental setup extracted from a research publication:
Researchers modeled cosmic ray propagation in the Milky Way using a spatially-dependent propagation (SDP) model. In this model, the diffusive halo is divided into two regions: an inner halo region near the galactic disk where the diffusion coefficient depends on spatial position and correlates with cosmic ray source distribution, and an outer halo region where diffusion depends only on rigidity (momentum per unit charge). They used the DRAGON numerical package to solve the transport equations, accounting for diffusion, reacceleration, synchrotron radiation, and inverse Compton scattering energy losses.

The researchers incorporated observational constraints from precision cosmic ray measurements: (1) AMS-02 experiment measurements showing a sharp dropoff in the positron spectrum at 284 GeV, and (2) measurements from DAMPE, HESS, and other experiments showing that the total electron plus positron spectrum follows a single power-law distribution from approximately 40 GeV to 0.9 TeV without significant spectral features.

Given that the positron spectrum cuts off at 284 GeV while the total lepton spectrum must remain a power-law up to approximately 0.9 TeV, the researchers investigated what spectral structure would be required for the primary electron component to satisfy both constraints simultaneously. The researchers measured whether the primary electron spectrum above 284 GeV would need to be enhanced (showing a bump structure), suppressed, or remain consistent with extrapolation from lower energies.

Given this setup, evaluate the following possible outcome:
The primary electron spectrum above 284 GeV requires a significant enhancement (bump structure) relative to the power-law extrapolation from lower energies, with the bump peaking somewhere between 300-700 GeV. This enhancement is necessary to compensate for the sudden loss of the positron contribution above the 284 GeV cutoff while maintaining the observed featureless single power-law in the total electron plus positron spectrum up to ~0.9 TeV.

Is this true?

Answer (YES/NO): YES